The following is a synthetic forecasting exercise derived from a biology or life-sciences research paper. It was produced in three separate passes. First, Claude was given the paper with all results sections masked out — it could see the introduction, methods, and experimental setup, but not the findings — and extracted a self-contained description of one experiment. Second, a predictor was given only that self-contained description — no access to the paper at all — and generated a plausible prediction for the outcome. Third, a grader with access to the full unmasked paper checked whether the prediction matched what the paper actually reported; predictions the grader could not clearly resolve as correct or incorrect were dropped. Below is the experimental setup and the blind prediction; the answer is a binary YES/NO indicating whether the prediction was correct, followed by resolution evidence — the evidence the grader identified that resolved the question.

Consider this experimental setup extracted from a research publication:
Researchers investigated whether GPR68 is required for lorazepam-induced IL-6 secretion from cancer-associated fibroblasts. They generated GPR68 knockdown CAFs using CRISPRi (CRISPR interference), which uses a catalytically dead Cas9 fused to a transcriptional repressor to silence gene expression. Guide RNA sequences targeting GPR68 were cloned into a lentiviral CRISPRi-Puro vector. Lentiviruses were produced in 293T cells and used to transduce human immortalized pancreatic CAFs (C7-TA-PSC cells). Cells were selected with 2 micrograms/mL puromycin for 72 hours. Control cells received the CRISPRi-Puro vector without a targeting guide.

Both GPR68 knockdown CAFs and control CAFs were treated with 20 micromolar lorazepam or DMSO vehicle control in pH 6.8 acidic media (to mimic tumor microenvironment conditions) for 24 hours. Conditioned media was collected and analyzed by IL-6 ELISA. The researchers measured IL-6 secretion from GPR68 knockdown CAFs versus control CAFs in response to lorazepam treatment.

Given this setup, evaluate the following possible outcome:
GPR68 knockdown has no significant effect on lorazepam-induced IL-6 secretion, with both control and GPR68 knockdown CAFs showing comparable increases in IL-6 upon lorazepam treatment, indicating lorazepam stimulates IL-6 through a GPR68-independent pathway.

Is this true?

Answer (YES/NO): NO